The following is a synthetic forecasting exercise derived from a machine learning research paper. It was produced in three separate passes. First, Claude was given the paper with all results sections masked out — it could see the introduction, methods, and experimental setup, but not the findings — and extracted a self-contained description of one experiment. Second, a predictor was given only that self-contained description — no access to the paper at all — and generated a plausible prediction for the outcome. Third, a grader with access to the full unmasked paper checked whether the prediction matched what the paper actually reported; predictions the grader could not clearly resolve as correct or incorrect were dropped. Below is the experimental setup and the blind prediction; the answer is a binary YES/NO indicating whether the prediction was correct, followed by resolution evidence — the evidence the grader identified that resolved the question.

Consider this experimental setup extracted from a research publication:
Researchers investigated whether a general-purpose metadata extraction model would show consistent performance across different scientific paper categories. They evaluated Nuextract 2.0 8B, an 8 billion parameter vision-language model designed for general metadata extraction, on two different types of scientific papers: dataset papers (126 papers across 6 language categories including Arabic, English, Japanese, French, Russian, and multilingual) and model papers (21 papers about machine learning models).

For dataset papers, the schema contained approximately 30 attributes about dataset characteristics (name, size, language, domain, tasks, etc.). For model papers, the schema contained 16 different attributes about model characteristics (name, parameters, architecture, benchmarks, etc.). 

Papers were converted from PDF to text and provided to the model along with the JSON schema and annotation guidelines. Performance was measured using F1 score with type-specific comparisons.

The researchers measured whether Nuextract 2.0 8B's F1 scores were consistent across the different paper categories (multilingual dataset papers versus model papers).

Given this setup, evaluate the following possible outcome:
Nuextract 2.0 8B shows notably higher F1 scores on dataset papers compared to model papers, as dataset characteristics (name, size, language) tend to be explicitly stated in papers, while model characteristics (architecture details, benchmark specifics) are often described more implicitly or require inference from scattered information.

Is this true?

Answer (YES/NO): NO